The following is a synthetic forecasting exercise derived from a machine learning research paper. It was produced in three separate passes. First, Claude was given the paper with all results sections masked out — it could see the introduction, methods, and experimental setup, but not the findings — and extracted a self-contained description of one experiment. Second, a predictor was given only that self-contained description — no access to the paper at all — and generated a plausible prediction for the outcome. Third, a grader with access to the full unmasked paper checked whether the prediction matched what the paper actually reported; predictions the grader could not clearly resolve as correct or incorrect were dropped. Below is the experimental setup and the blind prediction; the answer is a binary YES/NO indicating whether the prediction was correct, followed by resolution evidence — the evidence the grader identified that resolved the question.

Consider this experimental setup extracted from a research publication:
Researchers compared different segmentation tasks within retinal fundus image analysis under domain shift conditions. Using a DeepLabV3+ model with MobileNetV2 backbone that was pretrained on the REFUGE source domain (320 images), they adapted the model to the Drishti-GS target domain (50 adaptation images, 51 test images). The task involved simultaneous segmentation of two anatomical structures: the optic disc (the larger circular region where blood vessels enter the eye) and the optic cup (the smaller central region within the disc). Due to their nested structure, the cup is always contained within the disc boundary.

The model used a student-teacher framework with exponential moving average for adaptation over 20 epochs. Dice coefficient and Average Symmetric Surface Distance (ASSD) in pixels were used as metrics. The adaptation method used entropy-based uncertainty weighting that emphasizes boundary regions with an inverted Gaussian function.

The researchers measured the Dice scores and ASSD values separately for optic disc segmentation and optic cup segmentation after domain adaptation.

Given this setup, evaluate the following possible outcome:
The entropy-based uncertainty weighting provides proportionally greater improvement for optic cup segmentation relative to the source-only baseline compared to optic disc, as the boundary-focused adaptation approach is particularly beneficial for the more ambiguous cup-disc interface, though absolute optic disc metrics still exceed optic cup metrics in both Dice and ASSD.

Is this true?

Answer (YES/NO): YES